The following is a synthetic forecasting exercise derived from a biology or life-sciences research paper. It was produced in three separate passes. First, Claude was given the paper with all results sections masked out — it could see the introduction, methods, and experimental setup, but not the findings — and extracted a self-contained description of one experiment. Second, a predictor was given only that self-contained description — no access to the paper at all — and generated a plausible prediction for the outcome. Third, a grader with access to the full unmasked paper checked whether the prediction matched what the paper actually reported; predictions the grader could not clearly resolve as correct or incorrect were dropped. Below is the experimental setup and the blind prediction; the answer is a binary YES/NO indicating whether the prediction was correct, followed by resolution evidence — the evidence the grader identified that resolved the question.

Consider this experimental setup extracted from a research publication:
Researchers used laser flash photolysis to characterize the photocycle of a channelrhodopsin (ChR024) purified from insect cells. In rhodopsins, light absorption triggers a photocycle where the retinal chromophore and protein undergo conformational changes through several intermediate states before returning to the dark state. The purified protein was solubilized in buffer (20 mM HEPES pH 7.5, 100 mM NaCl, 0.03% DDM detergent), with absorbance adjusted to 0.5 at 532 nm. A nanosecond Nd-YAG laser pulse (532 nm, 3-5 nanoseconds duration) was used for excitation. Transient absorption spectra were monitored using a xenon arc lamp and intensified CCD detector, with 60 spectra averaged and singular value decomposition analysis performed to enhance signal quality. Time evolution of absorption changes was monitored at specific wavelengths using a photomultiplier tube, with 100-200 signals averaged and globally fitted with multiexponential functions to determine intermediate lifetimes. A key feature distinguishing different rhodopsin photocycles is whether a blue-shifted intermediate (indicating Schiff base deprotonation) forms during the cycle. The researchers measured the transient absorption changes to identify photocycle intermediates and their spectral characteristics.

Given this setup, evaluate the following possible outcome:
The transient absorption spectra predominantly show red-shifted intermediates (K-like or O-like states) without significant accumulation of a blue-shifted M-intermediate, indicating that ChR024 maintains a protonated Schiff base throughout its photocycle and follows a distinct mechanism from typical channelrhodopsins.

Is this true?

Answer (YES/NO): NO